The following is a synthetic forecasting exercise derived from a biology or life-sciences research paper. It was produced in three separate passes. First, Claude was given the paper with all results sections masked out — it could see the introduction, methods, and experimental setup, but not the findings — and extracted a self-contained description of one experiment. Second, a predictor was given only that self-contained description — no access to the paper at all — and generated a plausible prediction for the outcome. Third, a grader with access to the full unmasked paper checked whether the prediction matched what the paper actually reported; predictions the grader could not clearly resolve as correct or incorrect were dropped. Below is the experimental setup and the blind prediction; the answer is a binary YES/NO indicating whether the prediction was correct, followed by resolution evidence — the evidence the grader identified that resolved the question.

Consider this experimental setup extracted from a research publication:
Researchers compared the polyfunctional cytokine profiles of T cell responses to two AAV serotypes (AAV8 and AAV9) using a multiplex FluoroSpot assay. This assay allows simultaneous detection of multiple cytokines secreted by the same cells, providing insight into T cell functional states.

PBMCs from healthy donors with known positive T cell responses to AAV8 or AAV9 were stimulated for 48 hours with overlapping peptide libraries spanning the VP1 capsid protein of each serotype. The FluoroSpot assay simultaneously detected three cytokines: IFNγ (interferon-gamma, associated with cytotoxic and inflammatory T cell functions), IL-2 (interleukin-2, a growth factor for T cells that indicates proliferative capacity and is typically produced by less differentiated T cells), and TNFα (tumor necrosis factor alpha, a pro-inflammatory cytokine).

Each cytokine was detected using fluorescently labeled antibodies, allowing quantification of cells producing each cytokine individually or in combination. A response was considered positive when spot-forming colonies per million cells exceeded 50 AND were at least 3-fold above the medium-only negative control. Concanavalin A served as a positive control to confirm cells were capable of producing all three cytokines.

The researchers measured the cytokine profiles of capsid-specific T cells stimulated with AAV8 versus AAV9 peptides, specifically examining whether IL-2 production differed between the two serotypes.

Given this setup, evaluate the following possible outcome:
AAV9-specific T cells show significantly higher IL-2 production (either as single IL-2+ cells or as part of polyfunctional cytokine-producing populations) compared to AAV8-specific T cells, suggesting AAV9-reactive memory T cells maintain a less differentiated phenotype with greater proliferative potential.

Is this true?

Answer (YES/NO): NO